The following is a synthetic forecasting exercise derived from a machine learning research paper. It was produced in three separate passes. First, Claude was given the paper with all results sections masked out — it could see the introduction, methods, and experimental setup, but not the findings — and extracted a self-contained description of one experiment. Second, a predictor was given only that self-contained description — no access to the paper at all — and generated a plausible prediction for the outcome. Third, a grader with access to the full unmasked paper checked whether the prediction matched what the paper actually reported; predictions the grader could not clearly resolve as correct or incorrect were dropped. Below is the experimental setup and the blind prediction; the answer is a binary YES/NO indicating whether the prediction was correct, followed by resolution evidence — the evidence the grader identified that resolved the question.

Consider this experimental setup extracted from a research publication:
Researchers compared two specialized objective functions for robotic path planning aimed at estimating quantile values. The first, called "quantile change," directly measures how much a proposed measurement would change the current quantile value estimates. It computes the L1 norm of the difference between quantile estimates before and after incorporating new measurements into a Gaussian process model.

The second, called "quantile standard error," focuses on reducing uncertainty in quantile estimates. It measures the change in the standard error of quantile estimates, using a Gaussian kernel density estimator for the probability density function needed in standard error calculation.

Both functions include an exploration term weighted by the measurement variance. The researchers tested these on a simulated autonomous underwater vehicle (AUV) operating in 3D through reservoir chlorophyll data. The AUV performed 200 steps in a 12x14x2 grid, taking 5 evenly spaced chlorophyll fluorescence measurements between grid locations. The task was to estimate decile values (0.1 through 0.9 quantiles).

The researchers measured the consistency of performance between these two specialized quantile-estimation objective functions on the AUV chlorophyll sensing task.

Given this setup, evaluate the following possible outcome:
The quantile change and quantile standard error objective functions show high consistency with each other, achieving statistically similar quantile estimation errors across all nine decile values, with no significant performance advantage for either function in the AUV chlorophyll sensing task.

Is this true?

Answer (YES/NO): NO